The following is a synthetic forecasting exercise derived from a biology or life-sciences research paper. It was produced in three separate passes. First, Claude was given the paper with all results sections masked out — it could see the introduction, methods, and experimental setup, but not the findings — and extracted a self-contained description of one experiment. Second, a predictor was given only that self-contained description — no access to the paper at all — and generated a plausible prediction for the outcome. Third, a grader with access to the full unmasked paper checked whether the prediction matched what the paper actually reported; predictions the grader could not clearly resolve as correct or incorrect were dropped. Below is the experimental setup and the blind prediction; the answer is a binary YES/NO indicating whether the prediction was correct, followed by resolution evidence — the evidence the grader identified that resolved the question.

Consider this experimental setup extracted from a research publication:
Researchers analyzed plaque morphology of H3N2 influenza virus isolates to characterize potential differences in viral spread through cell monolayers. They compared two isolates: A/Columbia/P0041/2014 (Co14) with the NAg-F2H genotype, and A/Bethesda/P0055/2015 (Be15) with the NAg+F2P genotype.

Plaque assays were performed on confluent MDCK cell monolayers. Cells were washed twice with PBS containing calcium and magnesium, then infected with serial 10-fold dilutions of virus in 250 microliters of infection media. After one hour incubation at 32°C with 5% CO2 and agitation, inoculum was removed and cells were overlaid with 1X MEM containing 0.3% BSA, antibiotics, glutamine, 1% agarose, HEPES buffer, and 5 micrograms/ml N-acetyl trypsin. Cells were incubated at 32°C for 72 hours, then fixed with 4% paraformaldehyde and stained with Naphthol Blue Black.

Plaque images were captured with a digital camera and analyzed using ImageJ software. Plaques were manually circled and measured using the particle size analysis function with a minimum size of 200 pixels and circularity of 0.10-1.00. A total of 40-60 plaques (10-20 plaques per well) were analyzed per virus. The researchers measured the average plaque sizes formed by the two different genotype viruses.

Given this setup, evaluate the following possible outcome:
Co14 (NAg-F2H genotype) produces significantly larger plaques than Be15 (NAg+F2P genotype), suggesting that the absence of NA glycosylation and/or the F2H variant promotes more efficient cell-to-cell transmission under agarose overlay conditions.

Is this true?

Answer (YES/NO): NO